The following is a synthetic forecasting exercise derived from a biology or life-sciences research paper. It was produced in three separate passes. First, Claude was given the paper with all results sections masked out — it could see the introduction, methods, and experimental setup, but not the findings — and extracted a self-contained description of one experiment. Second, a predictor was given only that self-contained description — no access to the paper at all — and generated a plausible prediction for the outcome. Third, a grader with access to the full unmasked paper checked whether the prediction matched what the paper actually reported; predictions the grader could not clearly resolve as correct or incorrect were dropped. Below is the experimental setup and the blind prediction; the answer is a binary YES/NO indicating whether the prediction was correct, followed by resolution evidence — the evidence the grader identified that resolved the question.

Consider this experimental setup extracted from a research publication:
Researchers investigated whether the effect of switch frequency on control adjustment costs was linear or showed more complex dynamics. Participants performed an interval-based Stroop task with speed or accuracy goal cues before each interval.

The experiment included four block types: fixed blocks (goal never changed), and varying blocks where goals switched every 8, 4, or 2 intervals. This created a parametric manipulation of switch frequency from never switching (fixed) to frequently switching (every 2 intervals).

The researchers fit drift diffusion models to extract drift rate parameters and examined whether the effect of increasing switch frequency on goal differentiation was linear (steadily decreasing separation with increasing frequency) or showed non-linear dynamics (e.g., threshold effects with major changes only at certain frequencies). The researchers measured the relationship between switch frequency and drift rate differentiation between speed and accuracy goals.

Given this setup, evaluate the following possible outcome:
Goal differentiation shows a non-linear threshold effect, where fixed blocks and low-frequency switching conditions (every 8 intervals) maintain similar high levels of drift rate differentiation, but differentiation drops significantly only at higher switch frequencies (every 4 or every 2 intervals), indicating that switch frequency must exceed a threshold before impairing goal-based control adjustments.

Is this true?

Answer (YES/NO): YES